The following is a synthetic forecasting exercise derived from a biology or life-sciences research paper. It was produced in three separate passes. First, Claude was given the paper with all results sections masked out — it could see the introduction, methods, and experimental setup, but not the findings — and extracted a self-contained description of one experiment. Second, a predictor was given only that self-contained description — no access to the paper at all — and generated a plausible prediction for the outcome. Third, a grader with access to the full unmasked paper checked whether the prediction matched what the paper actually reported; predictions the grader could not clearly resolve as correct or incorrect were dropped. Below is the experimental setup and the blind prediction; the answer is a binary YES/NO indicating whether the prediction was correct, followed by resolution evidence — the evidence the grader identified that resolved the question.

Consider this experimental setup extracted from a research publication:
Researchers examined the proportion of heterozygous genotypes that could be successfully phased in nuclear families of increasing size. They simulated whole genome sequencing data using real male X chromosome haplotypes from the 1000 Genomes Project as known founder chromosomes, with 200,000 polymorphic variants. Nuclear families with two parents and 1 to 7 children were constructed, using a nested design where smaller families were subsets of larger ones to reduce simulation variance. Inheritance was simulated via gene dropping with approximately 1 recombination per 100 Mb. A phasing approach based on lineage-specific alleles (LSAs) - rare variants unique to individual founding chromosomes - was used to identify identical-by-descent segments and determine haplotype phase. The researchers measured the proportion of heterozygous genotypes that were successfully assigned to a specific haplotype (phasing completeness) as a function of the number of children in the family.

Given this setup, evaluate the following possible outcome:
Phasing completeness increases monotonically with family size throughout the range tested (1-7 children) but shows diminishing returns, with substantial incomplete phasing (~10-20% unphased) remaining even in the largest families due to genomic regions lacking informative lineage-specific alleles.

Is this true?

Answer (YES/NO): NO